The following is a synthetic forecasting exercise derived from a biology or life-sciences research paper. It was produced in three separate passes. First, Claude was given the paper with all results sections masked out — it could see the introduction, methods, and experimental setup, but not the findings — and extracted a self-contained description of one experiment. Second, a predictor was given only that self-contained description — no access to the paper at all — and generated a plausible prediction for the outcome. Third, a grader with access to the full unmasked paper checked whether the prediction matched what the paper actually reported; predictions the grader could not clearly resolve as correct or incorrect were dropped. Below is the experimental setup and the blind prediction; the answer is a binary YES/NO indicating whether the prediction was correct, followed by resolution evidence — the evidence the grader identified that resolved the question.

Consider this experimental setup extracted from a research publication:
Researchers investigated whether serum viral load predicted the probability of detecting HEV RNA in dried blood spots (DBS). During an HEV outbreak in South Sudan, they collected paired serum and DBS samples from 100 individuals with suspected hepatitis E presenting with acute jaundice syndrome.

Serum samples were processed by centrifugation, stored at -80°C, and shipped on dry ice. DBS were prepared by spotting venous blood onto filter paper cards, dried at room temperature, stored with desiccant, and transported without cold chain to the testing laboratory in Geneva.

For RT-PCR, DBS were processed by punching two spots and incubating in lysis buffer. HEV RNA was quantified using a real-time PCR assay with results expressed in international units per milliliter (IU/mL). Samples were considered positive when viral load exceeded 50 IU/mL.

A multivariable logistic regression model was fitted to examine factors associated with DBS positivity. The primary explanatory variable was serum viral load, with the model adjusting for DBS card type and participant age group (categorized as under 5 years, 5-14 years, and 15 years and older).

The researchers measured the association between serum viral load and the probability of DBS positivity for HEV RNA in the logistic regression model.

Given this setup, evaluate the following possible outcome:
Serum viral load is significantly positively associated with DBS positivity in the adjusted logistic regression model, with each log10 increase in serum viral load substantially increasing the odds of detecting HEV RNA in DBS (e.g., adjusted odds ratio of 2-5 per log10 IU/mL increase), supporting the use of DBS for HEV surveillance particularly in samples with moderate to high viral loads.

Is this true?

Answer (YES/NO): NO